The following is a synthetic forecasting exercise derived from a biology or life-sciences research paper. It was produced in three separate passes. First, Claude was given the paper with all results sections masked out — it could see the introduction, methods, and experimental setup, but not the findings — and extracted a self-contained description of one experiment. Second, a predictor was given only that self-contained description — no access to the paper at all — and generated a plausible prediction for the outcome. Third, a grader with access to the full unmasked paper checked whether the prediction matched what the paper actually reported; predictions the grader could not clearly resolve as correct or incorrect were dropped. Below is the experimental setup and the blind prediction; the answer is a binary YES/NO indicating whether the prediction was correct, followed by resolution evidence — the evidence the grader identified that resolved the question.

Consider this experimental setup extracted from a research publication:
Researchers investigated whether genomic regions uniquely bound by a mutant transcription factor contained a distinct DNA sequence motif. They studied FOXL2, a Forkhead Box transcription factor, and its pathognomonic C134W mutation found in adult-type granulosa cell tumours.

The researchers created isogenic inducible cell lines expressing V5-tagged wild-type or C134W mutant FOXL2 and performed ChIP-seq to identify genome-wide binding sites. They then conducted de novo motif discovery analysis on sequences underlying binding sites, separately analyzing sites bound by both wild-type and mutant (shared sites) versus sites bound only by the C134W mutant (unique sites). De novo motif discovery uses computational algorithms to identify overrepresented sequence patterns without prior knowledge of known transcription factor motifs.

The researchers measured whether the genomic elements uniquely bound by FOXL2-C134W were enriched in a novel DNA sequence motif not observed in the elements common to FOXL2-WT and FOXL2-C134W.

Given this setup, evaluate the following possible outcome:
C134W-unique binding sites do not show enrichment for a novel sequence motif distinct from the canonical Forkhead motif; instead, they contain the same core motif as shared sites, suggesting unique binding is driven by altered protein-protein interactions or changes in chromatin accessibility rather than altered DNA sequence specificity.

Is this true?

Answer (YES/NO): NO